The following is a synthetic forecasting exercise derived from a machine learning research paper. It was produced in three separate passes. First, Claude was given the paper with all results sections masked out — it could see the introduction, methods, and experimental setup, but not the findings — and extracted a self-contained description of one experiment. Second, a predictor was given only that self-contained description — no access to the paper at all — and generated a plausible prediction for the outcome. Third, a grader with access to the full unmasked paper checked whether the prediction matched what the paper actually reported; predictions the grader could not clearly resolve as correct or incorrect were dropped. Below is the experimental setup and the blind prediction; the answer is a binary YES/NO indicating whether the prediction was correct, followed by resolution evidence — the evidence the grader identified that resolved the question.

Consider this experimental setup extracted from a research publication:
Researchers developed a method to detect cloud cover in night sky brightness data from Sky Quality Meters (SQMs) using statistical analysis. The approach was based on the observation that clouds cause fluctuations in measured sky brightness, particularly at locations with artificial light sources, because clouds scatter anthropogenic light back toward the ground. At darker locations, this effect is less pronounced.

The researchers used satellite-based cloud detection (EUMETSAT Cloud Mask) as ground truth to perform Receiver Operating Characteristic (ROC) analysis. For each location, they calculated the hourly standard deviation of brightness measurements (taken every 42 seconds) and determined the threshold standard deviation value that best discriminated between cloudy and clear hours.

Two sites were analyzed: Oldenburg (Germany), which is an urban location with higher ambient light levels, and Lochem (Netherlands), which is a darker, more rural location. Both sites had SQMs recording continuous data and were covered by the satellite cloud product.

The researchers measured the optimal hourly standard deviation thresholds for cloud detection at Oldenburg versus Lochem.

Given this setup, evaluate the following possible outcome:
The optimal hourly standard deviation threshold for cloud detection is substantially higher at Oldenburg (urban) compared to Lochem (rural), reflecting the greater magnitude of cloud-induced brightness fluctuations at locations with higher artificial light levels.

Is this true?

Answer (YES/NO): YES